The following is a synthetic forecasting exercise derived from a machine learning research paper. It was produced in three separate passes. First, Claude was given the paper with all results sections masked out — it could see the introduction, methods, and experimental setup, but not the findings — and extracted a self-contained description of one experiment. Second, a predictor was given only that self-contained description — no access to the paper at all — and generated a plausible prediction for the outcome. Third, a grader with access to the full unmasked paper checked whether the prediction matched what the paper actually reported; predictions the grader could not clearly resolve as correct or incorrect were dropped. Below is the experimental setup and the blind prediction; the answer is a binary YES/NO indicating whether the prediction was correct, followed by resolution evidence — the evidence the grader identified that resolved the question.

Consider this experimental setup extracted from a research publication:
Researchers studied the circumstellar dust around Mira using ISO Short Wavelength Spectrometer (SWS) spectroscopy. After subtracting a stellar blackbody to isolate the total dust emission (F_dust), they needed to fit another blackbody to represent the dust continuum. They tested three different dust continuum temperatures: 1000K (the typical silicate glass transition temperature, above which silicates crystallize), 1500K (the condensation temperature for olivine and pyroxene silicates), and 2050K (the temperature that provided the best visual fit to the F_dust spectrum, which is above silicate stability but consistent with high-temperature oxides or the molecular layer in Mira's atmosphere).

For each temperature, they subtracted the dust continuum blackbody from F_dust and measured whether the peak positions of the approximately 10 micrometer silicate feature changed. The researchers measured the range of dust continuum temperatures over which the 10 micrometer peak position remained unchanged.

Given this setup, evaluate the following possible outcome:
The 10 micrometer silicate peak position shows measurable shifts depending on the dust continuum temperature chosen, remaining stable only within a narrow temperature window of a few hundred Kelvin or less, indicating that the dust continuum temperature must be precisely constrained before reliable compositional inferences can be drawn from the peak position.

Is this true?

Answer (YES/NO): NO